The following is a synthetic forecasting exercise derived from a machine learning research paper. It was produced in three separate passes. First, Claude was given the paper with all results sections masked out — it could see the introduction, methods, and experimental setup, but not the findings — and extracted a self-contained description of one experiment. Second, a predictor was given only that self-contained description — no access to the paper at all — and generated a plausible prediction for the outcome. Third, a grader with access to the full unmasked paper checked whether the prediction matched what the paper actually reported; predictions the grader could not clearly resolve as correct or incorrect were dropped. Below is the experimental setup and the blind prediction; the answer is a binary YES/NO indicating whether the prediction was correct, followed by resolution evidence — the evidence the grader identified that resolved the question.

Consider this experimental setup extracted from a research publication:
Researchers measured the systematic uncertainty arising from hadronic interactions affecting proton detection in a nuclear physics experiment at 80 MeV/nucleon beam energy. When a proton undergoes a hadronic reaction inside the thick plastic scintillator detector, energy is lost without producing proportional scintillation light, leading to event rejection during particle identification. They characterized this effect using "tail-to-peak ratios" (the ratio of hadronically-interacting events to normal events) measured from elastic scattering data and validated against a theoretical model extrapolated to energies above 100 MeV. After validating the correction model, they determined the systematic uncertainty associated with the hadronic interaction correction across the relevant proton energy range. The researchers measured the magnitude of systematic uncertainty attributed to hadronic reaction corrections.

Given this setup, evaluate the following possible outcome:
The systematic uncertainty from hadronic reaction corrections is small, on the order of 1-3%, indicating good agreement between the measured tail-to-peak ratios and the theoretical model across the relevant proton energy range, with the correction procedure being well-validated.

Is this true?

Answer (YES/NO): NO